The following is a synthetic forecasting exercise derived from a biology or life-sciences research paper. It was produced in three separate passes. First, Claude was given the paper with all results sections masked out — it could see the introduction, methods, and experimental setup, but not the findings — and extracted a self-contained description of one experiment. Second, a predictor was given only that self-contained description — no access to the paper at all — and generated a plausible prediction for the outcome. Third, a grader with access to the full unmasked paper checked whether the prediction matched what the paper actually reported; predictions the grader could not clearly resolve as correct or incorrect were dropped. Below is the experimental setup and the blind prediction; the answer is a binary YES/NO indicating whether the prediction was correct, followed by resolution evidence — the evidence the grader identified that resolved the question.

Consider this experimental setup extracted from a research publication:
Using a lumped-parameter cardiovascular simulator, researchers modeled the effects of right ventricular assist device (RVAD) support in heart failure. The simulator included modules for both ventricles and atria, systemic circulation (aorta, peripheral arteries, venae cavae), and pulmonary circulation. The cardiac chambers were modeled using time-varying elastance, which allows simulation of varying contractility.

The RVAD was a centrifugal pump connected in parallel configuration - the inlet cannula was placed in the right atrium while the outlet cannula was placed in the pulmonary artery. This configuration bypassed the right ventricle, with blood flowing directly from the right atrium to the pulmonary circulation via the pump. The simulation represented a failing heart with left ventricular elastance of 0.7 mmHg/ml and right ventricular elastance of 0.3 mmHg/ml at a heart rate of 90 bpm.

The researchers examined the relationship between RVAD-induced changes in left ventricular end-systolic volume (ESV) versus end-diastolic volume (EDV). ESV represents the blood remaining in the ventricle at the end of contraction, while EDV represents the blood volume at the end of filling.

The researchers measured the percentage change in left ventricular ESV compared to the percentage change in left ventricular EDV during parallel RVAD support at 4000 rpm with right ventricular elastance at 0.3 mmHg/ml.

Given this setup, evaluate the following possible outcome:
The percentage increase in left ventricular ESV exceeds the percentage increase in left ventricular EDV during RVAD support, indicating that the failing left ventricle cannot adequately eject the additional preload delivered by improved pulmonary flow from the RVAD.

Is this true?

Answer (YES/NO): NO